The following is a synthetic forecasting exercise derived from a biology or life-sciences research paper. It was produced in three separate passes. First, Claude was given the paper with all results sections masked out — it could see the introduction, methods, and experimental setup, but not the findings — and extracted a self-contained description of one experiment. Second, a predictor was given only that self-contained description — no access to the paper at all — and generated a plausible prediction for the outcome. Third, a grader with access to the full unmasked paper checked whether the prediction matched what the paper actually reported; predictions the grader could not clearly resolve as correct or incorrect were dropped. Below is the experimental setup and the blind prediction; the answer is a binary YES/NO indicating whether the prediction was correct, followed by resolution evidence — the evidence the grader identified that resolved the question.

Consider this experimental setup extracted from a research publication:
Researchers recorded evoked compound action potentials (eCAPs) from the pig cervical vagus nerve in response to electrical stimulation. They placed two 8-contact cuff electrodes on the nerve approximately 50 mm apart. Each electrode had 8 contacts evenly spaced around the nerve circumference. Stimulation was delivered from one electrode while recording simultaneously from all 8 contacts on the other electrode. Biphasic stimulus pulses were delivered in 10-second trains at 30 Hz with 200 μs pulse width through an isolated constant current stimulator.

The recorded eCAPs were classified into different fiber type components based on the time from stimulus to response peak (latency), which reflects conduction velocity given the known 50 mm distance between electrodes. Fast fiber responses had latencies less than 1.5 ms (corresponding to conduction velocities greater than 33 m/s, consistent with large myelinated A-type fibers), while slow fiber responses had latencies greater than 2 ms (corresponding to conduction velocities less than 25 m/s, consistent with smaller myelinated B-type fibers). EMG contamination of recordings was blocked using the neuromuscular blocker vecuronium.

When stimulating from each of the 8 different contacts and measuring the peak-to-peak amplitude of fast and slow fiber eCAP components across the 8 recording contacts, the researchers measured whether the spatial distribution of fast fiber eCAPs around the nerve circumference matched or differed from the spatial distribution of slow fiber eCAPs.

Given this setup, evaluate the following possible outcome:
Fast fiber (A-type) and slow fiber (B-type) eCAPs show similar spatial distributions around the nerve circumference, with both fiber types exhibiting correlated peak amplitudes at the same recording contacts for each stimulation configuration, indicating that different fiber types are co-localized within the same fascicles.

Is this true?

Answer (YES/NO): NO